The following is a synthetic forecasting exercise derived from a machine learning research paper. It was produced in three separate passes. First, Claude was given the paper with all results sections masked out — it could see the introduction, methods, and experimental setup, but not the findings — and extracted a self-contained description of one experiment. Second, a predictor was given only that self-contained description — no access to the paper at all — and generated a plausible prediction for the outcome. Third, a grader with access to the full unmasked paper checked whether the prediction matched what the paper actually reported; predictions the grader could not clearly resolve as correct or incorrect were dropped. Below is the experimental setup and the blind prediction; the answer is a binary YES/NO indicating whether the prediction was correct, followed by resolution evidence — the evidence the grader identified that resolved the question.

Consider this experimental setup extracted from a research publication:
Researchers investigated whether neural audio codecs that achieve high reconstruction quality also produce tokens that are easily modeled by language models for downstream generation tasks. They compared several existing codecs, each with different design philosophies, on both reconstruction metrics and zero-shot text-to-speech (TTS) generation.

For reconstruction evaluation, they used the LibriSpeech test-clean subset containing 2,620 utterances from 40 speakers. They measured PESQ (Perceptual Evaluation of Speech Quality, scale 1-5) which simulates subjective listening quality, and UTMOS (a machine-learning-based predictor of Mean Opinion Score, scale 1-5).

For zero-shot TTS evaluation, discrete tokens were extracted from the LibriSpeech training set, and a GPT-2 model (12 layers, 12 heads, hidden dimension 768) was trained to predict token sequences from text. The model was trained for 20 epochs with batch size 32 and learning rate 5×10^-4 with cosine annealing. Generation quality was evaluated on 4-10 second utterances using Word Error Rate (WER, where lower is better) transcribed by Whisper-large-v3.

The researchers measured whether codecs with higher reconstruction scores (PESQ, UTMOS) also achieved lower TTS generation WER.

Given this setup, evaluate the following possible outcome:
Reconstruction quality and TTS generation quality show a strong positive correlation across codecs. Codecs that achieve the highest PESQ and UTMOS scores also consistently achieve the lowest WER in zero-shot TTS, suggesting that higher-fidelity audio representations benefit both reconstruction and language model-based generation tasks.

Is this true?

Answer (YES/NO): NO